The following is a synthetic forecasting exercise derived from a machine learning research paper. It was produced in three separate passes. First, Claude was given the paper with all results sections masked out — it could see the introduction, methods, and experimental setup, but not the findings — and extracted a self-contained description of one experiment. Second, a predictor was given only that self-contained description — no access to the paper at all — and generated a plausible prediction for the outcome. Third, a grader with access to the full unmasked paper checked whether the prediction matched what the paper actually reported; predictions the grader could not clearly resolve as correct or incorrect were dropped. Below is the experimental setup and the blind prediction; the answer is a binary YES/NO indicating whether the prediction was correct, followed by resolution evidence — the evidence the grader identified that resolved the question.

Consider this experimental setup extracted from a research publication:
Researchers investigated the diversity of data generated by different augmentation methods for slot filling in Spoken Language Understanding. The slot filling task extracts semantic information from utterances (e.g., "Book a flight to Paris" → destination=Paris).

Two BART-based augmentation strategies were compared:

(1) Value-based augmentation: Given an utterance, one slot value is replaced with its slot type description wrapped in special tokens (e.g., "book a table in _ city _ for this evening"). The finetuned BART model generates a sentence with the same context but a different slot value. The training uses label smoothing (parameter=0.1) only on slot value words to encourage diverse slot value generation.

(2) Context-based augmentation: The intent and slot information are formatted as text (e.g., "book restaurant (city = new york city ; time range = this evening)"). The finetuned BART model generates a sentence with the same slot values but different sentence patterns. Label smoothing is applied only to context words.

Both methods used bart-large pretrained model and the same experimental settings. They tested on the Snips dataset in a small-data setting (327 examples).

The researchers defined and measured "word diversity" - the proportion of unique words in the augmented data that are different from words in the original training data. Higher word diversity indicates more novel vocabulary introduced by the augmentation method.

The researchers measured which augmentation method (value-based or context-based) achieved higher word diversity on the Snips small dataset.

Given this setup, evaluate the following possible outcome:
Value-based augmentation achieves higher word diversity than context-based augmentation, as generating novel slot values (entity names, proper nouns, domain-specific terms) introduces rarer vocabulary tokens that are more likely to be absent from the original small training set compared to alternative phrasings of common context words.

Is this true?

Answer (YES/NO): YES